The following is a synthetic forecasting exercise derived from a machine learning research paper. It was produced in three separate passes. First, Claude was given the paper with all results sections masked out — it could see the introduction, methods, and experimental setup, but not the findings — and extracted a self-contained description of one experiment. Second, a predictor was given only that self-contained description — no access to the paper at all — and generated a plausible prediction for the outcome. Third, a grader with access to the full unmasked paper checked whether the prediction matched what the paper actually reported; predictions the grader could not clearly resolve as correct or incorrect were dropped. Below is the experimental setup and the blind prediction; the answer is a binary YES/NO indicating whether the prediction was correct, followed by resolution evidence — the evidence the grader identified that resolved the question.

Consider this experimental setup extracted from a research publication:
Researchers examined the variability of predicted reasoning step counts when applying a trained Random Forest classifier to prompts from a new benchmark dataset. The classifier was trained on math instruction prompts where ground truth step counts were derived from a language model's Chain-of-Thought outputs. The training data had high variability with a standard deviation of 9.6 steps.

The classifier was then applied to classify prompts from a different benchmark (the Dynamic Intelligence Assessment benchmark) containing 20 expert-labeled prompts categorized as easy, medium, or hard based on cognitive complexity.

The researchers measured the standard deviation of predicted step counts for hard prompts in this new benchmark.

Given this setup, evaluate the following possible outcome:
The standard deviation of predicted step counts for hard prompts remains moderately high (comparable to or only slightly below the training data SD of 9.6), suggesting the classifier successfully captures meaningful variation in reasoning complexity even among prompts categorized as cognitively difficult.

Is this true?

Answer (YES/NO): NO